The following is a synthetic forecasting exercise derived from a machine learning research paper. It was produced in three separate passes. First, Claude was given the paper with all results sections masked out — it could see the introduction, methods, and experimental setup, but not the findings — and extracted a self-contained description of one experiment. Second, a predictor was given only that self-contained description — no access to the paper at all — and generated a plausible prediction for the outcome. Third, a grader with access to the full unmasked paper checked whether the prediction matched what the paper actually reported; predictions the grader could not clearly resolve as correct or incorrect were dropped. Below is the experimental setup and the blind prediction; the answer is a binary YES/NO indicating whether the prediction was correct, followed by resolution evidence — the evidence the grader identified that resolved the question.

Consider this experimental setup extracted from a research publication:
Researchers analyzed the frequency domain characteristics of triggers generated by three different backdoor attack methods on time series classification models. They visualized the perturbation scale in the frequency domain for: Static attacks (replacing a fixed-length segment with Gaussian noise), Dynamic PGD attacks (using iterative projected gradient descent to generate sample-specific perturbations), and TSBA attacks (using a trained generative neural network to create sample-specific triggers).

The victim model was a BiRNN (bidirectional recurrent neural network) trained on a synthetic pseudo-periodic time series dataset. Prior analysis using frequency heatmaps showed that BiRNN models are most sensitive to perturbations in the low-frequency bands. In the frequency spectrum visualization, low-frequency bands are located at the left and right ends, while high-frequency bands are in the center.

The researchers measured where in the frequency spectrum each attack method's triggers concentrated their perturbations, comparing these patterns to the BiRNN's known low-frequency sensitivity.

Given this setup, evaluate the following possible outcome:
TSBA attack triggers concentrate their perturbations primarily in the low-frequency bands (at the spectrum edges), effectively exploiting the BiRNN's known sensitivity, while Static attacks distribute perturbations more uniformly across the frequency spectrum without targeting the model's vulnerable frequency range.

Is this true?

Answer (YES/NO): NO